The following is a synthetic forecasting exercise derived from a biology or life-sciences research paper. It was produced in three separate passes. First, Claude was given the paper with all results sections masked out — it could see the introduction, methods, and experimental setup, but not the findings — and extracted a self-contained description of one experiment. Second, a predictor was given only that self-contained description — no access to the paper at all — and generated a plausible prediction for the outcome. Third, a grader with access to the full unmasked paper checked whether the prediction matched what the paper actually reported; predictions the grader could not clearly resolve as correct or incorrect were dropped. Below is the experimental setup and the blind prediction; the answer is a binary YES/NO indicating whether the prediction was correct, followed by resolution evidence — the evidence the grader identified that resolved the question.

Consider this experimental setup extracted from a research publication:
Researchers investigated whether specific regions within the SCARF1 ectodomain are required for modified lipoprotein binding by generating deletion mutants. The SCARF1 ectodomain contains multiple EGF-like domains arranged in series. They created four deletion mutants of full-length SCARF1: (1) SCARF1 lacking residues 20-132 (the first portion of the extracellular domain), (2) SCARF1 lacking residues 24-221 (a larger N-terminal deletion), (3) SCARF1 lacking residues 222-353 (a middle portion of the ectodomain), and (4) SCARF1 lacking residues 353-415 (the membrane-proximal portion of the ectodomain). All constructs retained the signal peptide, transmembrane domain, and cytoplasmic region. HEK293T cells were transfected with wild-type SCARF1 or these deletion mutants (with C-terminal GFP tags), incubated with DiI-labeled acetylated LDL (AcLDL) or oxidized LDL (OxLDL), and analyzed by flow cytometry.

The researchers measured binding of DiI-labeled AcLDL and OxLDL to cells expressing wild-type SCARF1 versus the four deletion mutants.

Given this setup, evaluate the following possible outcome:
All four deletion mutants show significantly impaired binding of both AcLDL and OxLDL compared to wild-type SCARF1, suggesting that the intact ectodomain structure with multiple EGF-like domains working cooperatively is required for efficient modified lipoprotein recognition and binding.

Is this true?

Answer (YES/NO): NO